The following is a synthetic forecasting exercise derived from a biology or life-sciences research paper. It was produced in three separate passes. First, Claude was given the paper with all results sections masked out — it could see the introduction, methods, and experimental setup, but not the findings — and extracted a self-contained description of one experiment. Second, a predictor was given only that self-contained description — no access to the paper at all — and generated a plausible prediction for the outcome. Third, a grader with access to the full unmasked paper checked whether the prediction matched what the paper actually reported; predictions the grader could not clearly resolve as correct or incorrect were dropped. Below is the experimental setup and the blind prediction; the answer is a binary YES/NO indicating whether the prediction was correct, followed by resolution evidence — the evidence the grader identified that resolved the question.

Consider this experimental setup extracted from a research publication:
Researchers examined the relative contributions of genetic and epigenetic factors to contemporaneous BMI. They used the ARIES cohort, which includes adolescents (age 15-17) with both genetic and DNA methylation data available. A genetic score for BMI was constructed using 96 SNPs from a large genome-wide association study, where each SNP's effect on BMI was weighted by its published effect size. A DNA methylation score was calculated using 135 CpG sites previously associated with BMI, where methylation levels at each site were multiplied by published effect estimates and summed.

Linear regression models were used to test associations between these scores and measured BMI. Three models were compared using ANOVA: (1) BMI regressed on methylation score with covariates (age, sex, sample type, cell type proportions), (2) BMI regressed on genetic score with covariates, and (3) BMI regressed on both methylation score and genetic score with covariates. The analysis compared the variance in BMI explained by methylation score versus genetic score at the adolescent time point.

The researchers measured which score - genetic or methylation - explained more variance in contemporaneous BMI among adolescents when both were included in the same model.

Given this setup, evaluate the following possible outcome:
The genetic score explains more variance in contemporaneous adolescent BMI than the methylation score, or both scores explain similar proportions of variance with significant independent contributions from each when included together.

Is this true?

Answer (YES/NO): YES